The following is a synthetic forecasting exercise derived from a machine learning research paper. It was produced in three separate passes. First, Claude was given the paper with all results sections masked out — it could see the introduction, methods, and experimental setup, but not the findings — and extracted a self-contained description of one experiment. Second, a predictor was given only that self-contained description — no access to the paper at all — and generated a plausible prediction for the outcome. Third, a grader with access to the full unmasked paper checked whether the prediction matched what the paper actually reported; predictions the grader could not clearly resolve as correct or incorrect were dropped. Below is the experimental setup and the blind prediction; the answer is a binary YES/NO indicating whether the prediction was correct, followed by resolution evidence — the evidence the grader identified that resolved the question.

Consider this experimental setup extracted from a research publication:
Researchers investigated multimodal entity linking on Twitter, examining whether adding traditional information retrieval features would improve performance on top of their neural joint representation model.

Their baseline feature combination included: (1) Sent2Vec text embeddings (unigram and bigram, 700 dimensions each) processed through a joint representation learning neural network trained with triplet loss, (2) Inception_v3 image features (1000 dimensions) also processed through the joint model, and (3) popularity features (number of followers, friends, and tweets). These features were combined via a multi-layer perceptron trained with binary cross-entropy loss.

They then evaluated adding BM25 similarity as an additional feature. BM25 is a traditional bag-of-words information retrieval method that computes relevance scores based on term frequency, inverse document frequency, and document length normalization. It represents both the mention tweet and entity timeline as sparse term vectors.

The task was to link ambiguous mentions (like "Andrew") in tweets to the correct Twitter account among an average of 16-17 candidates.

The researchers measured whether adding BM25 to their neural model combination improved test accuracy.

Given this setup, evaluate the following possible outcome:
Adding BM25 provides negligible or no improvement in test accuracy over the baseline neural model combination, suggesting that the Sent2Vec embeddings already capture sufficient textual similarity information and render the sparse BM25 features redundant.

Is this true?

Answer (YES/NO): NO